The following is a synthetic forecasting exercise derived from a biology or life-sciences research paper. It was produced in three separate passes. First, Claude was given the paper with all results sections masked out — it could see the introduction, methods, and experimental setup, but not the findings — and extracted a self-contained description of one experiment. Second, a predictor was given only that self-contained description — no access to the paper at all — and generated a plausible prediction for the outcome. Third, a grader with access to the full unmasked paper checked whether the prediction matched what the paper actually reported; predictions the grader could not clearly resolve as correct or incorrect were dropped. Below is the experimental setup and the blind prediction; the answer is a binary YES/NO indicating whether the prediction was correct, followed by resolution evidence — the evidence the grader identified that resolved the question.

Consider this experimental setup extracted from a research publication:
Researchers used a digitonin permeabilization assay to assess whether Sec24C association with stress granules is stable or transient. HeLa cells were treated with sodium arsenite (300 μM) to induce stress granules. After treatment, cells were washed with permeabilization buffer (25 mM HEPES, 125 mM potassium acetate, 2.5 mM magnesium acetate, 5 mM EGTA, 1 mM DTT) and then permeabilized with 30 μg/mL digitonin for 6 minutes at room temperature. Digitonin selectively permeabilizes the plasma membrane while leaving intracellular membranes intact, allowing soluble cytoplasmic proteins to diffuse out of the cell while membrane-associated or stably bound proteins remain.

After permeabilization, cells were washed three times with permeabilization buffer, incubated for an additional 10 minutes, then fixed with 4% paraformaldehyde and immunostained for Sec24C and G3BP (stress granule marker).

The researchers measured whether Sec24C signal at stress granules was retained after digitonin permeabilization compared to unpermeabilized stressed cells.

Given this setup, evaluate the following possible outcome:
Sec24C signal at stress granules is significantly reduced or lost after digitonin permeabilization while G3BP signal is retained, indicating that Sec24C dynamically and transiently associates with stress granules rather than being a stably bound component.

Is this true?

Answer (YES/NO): NO